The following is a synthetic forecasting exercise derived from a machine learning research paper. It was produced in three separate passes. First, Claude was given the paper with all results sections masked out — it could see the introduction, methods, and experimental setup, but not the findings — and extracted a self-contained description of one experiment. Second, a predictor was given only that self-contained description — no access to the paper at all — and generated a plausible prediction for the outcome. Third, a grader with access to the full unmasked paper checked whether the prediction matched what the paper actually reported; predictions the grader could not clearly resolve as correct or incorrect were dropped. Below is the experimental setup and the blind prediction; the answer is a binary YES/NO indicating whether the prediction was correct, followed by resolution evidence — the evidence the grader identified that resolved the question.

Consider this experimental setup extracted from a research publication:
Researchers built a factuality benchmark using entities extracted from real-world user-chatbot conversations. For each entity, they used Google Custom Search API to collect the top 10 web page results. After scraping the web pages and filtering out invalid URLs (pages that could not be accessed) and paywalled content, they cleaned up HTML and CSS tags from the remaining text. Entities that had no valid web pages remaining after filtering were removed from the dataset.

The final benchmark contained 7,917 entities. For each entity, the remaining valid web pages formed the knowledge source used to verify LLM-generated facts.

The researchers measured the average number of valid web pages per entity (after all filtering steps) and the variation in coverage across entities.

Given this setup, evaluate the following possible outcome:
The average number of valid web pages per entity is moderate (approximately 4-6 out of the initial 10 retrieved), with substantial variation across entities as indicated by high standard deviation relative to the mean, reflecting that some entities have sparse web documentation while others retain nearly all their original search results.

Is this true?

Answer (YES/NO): NO